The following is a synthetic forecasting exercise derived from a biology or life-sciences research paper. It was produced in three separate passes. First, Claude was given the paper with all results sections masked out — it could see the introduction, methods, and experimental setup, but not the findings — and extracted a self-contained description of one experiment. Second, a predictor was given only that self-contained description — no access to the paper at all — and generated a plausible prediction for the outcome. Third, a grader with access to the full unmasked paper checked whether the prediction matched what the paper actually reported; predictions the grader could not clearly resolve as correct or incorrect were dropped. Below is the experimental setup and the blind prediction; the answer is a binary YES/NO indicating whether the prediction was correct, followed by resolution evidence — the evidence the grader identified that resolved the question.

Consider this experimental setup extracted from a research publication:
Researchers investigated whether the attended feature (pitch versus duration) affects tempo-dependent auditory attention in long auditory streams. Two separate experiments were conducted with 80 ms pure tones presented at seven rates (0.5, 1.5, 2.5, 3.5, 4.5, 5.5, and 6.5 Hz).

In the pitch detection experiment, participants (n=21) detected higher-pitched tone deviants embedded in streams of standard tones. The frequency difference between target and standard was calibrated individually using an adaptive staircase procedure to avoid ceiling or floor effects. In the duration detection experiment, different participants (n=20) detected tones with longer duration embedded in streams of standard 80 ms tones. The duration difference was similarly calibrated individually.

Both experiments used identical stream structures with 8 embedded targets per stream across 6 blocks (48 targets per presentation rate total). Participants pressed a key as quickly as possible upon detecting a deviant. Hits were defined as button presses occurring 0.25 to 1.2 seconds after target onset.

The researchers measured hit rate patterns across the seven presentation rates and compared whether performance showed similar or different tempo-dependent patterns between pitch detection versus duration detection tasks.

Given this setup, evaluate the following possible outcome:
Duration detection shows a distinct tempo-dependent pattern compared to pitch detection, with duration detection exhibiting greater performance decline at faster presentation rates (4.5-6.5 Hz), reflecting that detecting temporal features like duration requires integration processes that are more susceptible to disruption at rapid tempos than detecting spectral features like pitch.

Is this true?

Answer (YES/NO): NO